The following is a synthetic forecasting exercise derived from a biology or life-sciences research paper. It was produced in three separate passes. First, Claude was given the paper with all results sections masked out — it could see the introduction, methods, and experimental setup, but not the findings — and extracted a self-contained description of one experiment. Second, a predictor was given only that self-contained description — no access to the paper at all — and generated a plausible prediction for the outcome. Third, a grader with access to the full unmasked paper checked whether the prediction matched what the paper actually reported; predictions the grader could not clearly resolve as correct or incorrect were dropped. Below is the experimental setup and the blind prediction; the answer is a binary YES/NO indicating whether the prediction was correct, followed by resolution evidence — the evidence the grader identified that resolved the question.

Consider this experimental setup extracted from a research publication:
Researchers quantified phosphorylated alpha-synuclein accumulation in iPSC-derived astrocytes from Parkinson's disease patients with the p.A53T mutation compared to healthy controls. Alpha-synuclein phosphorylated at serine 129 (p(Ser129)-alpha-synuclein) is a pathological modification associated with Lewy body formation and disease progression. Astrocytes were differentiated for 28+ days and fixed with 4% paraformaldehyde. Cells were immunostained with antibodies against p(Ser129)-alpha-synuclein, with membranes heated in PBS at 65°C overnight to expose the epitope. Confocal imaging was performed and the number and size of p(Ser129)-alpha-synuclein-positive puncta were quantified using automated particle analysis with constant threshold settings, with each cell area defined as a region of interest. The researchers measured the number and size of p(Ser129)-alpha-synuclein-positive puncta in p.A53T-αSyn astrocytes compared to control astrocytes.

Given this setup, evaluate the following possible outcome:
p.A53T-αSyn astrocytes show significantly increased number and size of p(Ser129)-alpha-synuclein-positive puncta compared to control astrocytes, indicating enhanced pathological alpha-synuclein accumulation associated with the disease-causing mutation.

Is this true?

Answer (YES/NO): YES